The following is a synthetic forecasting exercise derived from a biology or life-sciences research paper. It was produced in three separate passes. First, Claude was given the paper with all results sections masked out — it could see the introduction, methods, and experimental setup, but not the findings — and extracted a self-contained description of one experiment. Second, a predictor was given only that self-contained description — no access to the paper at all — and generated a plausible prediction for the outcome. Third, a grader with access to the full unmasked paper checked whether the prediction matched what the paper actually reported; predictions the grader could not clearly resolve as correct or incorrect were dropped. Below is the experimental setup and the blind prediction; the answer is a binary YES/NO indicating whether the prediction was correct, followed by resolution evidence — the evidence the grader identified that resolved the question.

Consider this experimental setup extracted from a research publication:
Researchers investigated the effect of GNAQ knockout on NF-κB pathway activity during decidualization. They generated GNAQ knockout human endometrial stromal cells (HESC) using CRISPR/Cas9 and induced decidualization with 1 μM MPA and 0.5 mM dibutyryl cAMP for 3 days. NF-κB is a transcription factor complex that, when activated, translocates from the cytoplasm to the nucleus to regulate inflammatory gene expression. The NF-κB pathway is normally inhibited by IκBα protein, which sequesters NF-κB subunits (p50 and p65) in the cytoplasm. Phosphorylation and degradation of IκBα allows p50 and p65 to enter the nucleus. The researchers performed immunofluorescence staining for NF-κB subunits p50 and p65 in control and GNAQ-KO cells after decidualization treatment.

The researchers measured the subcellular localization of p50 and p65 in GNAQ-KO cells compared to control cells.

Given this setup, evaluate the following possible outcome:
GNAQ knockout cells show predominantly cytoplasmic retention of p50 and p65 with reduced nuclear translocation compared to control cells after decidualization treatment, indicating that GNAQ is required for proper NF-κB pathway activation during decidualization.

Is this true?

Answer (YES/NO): NO